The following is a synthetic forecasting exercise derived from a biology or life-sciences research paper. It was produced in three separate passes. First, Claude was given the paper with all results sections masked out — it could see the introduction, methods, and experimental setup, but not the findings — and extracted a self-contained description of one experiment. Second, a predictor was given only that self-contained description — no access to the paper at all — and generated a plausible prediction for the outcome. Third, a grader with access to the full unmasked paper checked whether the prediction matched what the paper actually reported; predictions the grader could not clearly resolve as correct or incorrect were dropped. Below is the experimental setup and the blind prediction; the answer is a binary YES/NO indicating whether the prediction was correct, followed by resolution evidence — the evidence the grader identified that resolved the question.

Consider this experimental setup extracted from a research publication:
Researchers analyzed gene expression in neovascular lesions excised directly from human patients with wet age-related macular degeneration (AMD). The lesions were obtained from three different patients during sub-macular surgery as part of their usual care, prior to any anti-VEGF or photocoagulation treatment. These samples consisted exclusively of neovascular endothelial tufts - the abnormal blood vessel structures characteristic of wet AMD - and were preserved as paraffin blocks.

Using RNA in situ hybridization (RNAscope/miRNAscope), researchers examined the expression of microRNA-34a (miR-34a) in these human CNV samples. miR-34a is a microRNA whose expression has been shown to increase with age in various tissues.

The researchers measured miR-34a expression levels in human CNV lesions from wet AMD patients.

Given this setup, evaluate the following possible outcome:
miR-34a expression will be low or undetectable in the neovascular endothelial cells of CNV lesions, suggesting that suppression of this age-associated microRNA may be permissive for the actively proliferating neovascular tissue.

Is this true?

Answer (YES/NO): NO